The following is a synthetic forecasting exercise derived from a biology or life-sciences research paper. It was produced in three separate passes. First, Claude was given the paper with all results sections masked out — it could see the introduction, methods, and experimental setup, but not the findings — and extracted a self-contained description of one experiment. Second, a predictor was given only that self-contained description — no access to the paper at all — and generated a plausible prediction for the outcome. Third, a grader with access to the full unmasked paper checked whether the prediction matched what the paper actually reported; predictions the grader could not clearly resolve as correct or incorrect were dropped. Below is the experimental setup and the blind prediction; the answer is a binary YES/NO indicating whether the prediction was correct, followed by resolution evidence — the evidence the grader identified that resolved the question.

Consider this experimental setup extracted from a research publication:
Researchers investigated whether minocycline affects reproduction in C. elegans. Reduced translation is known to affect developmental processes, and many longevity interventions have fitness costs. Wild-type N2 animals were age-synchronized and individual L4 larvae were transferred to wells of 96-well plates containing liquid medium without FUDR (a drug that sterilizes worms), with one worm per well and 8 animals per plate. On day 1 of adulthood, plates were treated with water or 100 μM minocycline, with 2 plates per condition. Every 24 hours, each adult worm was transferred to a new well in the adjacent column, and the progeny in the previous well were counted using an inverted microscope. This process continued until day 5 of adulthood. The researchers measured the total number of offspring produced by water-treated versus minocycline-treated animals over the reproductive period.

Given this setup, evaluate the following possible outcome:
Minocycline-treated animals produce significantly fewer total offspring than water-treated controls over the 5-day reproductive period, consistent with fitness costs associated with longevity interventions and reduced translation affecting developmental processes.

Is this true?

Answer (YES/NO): YES